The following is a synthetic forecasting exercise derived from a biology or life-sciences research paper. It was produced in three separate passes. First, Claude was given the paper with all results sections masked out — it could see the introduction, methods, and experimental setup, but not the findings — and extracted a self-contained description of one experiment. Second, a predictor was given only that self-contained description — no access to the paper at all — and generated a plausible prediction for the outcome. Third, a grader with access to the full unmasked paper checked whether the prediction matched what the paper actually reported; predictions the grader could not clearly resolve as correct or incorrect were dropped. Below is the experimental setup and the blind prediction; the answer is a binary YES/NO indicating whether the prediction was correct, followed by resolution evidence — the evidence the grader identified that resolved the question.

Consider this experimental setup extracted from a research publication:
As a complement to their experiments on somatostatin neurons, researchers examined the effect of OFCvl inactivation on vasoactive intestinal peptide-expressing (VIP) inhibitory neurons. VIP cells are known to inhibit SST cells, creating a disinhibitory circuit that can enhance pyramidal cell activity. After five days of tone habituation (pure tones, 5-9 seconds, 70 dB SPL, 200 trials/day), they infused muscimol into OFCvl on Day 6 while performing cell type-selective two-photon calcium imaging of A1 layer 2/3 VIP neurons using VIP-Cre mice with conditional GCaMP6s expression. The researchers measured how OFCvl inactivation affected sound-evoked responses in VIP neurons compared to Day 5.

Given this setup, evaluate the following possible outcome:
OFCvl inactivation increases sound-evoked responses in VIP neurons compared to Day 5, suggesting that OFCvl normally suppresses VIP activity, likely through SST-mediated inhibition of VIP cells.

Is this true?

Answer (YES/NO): YES